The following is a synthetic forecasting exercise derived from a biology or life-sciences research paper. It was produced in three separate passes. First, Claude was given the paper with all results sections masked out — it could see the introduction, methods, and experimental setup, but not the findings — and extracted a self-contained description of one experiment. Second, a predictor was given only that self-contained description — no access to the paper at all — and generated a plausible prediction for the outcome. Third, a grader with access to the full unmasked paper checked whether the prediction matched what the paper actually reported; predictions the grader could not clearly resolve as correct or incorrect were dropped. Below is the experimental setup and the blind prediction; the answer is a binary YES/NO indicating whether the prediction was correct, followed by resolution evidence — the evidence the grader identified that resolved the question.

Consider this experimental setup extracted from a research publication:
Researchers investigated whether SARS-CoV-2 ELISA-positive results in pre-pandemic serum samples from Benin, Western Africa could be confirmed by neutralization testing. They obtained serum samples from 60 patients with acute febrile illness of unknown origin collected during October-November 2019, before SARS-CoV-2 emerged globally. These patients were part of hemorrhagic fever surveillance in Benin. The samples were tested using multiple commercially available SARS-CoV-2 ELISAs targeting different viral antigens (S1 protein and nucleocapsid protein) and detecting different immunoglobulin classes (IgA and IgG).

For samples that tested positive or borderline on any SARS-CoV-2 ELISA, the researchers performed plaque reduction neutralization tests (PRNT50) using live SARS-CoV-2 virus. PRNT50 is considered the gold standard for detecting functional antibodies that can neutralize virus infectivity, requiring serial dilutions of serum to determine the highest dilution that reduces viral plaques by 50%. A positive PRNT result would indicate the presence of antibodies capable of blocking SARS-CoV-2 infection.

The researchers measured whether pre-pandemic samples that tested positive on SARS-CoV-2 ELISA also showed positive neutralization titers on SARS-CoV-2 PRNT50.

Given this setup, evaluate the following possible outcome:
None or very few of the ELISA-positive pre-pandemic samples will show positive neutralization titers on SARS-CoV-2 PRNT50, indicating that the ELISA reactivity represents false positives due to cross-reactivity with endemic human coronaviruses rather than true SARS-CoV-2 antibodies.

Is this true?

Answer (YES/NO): NO